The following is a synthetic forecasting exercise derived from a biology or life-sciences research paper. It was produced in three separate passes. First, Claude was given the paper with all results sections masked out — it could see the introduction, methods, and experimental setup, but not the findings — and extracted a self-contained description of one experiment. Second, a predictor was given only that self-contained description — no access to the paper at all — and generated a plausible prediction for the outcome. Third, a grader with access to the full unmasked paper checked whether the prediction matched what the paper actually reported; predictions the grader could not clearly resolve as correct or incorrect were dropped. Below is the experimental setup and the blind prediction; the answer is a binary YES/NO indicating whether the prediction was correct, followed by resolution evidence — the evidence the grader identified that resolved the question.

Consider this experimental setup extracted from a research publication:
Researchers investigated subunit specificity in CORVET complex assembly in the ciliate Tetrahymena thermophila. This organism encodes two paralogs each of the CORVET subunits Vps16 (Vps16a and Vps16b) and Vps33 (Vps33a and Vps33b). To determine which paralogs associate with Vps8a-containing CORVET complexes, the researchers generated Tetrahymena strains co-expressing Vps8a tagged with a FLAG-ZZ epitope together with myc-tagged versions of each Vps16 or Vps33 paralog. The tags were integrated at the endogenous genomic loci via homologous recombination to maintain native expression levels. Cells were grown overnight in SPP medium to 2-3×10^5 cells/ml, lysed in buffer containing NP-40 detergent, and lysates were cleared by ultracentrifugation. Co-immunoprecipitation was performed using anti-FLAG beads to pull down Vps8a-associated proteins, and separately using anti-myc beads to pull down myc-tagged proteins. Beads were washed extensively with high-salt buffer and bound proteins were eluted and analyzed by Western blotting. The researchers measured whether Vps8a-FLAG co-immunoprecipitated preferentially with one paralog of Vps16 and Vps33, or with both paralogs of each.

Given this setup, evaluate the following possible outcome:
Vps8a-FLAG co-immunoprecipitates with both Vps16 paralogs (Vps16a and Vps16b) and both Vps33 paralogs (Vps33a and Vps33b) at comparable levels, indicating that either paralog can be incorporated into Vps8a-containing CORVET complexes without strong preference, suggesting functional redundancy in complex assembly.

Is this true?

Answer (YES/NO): NO